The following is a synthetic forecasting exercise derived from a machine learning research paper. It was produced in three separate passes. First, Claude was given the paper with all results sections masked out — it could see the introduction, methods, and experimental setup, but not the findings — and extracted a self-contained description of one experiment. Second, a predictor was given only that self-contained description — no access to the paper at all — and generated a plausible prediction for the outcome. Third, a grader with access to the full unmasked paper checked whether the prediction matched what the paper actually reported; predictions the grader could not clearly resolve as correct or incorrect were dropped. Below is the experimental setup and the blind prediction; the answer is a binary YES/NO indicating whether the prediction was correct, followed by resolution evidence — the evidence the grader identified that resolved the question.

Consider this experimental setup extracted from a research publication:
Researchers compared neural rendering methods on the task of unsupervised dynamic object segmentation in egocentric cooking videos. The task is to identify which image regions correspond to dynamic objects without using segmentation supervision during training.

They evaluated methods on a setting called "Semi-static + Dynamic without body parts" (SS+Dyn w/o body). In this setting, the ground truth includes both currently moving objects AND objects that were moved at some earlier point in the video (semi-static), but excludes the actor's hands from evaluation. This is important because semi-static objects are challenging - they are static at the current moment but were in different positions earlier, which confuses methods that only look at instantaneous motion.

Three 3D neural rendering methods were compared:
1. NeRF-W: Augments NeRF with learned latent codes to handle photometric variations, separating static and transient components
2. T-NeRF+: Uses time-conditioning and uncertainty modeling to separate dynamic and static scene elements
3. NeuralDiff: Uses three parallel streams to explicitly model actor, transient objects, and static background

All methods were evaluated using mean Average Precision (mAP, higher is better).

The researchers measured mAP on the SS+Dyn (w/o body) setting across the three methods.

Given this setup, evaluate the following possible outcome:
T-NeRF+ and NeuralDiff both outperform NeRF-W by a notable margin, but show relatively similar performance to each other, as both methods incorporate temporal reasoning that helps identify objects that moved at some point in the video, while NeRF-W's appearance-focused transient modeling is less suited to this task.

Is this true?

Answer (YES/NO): YES